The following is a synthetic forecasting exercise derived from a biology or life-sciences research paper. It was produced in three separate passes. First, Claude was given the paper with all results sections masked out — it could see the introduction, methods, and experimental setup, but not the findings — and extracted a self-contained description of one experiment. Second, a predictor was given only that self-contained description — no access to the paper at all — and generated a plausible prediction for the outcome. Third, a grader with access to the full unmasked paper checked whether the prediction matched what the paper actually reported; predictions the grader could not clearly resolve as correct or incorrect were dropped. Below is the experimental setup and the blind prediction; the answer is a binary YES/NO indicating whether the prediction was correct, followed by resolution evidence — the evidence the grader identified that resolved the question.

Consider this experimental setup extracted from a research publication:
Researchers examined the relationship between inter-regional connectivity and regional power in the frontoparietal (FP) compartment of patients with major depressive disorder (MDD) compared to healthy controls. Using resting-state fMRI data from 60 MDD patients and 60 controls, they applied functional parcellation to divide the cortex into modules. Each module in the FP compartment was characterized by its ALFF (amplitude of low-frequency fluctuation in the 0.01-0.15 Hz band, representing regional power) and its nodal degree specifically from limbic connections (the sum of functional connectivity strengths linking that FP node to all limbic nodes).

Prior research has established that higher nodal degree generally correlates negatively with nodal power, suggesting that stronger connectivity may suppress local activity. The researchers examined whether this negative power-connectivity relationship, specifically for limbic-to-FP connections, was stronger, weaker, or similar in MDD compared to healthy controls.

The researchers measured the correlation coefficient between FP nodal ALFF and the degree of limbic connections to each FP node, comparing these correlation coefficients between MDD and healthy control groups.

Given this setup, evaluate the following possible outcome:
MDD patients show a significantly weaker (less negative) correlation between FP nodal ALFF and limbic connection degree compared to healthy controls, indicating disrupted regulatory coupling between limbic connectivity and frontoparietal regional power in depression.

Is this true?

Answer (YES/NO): NO